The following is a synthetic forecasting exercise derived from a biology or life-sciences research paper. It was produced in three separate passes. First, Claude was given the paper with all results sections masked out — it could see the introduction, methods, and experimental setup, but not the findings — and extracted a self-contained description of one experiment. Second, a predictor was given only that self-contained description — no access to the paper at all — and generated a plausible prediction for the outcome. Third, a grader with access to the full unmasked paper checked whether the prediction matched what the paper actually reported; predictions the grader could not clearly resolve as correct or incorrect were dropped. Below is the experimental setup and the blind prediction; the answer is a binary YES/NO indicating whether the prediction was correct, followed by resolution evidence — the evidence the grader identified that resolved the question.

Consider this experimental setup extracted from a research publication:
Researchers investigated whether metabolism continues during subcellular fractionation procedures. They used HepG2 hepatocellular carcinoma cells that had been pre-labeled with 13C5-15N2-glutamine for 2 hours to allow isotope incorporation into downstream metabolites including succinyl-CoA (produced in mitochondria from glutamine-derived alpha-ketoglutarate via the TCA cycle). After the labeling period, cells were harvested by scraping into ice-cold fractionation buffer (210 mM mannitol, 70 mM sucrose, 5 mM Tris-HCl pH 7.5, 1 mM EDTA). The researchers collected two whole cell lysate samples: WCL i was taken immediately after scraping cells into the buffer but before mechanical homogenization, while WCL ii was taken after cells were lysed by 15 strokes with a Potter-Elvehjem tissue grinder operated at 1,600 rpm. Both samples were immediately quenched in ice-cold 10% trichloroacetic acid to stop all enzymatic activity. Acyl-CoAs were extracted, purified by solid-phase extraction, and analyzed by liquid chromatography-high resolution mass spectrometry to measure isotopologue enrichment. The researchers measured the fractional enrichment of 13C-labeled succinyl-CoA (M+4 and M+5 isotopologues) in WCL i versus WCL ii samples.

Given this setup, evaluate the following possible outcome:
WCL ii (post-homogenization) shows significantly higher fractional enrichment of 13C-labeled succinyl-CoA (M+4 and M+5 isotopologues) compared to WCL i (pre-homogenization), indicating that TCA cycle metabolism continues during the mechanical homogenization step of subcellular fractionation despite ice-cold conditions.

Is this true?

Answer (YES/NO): YES